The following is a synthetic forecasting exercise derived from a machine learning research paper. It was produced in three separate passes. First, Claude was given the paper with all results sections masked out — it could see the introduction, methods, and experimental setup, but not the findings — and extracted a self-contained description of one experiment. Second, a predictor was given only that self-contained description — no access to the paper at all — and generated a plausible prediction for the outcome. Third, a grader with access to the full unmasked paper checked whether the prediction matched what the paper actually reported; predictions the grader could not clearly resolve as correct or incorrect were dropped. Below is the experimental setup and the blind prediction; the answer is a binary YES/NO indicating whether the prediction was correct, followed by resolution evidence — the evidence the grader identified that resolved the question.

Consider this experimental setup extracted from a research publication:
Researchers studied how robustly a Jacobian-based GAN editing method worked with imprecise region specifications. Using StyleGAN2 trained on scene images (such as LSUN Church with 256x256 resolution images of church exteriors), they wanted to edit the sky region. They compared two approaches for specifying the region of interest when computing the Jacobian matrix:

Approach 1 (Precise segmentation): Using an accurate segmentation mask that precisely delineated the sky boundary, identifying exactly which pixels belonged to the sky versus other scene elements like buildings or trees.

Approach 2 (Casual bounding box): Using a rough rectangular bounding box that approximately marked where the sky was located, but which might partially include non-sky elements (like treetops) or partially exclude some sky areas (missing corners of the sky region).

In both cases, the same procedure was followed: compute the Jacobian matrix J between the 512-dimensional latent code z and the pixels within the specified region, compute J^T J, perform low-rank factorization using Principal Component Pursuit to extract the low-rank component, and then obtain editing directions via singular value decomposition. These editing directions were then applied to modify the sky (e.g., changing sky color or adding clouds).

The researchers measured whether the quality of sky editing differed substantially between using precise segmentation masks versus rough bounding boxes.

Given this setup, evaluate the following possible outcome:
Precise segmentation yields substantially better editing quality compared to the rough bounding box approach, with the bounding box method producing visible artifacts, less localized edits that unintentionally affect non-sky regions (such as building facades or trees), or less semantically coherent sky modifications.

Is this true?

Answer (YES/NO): NO